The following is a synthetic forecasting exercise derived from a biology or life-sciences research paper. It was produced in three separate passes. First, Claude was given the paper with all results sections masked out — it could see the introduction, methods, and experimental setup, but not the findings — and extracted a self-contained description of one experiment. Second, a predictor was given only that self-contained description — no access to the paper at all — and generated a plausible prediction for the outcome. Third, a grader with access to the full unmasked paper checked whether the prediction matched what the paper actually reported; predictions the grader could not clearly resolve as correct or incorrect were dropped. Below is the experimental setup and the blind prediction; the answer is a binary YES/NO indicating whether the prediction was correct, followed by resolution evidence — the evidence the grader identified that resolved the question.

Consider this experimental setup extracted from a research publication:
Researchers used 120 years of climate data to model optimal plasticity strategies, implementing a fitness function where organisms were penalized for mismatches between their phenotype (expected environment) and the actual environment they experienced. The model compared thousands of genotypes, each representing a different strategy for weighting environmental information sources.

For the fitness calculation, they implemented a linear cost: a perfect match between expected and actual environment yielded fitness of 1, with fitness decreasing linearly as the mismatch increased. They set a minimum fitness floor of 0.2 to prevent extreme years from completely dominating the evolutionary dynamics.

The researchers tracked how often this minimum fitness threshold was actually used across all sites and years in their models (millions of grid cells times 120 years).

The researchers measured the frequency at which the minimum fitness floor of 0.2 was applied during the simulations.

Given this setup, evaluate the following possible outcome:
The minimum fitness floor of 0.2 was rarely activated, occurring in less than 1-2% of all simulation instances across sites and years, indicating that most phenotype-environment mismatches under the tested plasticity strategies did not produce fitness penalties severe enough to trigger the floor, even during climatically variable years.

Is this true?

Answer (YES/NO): NO